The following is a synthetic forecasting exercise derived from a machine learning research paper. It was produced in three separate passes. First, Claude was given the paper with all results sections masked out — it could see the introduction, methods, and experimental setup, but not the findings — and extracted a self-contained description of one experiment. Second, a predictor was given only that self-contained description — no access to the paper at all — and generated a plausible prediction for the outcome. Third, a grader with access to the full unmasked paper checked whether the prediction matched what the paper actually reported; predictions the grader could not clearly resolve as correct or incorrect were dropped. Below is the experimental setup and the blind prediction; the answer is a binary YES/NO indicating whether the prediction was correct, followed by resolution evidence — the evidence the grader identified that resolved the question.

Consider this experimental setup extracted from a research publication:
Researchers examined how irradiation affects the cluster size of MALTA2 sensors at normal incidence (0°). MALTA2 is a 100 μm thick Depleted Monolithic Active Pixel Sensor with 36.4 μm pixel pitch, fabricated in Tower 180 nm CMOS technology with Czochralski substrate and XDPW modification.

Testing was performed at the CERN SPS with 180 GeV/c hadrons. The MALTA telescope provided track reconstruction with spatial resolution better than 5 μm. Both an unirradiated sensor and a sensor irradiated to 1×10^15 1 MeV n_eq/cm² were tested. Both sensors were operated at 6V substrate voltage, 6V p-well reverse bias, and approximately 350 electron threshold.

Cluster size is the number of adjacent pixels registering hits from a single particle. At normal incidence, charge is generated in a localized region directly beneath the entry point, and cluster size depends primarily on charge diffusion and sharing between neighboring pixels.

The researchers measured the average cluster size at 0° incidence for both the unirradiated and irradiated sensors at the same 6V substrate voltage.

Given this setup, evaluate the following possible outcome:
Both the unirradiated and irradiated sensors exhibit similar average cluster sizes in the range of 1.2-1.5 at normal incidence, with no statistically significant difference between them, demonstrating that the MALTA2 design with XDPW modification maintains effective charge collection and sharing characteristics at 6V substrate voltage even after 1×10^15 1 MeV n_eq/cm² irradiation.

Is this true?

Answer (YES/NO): NO